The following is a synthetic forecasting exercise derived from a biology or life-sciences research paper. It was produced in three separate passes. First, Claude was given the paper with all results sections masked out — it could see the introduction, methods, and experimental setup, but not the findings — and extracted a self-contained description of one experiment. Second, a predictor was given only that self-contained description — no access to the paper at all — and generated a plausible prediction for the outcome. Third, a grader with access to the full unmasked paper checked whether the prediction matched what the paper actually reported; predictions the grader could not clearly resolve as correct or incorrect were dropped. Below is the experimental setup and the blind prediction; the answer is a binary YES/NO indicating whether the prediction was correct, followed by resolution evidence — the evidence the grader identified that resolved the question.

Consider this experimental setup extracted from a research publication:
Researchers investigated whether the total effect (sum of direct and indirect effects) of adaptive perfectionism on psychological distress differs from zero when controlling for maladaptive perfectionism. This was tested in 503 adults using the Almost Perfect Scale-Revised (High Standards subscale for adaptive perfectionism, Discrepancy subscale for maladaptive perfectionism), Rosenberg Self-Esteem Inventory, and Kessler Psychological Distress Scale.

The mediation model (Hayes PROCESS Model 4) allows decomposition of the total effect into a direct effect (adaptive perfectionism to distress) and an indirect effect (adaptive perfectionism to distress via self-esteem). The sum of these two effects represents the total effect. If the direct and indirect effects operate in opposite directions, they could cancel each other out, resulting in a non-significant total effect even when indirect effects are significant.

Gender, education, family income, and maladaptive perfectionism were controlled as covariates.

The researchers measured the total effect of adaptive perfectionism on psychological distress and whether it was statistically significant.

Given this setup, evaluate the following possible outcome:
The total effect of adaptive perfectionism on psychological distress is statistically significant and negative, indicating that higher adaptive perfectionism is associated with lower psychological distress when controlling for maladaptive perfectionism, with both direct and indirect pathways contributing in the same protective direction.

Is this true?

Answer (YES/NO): NO